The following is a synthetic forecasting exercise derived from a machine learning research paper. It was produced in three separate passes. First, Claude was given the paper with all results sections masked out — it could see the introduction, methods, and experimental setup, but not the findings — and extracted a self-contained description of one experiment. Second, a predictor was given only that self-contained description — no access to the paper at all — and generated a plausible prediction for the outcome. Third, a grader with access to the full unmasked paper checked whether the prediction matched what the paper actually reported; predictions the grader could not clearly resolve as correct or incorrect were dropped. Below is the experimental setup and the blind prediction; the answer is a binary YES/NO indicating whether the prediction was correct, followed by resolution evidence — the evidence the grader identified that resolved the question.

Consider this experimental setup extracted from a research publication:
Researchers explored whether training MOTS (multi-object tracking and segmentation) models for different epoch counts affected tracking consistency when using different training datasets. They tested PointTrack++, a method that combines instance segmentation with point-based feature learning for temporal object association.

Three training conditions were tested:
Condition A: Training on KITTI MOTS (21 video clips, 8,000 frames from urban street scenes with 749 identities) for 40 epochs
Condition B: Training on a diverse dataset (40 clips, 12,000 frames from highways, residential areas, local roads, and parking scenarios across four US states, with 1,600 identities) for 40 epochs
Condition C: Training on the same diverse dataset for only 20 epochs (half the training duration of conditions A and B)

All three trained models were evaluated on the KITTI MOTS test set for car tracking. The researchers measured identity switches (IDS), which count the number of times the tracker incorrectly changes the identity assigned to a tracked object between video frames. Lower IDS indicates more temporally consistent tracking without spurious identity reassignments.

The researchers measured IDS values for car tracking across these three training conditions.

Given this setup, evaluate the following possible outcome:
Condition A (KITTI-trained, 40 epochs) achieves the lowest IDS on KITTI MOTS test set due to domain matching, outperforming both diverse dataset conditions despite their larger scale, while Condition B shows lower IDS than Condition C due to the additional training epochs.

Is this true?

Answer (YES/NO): NO